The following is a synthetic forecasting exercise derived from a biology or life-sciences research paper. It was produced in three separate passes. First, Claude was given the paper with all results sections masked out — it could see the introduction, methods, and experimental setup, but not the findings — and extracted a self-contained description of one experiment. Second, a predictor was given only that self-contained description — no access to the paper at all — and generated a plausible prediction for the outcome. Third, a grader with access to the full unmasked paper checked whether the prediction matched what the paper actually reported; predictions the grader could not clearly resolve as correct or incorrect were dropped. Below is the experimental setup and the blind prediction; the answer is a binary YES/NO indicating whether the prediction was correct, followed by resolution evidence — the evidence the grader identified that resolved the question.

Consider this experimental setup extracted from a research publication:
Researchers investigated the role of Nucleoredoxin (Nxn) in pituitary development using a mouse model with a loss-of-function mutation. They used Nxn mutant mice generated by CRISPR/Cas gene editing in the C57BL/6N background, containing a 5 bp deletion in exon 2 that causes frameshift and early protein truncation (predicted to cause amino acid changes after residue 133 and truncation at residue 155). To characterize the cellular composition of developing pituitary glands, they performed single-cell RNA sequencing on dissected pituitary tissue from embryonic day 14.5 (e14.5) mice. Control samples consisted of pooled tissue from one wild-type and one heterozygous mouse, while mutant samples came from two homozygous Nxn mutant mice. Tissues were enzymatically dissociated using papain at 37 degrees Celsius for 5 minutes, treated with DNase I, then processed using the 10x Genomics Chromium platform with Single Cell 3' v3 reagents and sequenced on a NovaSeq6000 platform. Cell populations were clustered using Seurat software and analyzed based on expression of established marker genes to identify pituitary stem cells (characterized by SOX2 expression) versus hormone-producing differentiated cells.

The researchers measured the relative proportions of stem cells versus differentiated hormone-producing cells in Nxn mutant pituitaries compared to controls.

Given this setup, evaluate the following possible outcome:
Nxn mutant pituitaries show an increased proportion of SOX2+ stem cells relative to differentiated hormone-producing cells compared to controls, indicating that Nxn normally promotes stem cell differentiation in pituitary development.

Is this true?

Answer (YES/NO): NO